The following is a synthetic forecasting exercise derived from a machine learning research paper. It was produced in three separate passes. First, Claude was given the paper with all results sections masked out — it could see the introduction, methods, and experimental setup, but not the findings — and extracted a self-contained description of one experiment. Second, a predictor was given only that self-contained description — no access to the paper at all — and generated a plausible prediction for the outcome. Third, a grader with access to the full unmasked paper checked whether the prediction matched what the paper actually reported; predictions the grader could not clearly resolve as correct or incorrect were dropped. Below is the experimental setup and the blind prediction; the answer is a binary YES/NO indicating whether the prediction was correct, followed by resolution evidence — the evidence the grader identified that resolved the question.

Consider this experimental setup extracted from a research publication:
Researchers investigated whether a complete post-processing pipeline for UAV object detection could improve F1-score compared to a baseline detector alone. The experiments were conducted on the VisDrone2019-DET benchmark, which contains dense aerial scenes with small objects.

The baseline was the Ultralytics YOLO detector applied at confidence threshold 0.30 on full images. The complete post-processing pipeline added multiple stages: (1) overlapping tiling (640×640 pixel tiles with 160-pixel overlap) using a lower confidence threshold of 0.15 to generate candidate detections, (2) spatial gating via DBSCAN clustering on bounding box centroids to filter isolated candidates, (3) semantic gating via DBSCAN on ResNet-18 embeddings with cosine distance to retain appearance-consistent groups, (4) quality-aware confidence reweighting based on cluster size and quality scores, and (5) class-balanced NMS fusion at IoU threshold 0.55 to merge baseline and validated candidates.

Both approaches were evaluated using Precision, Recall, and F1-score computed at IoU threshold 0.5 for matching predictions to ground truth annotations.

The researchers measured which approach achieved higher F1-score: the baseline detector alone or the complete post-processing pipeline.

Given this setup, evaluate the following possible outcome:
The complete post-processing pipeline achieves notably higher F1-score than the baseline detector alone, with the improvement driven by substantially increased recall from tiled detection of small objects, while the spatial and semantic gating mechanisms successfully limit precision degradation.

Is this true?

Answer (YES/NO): NO